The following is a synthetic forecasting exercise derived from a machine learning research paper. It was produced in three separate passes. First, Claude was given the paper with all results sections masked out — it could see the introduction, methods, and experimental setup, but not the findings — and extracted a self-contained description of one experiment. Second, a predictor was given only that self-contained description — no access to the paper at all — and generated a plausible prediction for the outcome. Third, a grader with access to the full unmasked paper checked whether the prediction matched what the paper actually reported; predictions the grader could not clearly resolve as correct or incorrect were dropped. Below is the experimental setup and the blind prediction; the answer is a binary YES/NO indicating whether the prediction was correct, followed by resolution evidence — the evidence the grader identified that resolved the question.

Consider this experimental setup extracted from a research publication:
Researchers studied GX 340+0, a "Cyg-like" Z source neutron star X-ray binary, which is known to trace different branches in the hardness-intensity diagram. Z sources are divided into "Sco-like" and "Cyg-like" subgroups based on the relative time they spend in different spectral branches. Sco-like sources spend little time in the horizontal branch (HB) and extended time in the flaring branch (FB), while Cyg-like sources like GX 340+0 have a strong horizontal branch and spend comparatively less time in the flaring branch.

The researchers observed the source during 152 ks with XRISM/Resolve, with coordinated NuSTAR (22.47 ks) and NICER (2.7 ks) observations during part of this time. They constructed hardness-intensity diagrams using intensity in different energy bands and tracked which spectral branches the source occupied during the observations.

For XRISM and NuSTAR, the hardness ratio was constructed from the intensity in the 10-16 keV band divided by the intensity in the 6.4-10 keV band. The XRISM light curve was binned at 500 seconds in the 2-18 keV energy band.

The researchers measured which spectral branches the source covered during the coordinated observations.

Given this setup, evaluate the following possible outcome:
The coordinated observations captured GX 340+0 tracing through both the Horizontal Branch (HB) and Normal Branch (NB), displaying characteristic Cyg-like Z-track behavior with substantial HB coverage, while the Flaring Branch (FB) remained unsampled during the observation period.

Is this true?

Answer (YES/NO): NO